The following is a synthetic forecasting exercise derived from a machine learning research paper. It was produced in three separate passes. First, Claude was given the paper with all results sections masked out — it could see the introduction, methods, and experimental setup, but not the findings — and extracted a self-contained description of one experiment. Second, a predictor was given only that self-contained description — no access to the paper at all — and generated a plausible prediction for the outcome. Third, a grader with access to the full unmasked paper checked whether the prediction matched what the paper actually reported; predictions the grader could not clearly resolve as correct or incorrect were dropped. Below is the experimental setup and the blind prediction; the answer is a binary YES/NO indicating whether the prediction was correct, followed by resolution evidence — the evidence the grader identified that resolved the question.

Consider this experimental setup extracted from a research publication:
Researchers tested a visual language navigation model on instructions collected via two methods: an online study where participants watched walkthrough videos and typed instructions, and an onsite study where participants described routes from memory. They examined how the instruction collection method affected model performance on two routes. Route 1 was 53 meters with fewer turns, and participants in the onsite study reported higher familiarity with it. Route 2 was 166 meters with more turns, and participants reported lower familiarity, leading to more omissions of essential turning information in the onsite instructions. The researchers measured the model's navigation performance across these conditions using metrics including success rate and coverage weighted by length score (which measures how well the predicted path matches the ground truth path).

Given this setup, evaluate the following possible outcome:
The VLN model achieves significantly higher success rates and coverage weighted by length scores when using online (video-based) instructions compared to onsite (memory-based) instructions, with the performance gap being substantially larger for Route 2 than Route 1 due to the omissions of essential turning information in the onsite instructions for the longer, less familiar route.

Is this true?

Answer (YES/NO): NO